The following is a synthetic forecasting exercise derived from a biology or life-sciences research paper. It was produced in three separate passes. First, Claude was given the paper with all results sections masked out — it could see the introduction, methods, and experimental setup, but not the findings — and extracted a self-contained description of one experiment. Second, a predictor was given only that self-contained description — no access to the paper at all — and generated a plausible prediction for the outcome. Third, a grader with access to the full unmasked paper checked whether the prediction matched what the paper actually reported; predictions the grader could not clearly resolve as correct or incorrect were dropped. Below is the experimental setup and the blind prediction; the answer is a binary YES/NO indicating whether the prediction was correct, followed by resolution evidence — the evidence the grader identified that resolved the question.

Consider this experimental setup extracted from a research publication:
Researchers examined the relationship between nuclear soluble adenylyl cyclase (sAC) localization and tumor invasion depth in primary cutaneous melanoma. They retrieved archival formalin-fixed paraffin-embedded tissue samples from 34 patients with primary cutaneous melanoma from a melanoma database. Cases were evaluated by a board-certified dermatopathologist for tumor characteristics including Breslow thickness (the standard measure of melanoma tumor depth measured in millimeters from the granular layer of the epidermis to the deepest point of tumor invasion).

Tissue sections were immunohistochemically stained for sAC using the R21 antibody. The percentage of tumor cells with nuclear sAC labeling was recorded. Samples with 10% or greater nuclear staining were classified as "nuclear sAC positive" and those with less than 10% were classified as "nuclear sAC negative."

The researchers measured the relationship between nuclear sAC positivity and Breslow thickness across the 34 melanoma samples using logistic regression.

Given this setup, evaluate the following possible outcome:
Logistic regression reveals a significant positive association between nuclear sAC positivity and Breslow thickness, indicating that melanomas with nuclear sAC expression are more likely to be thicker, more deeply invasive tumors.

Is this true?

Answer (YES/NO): NO